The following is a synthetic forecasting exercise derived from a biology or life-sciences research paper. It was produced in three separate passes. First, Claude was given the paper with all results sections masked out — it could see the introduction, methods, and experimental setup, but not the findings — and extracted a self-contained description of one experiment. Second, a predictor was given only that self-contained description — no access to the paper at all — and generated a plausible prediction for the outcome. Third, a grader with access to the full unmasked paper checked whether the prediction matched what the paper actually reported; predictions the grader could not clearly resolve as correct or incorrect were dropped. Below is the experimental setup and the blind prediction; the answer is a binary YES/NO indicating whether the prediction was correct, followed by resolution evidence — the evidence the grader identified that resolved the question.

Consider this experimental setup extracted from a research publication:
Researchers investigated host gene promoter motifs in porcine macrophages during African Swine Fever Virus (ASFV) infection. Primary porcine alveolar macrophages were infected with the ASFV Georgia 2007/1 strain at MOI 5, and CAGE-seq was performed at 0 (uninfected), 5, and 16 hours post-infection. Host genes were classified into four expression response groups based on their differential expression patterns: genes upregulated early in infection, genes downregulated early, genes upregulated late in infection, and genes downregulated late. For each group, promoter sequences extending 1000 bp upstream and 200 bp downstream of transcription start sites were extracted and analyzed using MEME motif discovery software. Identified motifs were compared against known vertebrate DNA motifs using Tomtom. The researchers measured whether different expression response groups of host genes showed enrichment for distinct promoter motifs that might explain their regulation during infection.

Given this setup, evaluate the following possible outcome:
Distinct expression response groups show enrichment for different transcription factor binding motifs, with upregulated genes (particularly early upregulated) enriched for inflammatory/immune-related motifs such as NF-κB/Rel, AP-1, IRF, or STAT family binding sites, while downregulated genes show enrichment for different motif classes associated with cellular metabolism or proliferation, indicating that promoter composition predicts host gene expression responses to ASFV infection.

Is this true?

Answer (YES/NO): NO